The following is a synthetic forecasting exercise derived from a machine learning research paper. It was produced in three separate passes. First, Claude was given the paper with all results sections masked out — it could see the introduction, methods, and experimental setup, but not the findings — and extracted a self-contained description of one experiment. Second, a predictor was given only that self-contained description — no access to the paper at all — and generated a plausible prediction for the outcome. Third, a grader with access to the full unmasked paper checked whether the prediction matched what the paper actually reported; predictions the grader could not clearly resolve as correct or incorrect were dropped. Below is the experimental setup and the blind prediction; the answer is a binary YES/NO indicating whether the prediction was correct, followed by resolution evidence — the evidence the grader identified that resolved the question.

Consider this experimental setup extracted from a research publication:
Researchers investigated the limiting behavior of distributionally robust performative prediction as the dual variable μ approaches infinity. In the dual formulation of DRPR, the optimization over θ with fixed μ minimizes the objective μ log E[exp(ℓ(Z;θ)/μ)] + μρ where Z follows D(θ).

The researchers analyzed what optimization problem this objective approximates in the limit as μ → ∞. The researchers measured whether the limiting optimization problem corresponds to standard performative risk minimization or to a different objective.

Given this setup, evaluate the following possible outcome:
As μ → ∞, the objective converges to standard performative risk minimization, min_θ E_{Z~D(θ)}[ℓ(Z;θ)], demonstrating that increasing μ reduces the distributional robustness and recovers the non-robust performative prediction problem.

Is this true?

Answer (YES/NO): YES